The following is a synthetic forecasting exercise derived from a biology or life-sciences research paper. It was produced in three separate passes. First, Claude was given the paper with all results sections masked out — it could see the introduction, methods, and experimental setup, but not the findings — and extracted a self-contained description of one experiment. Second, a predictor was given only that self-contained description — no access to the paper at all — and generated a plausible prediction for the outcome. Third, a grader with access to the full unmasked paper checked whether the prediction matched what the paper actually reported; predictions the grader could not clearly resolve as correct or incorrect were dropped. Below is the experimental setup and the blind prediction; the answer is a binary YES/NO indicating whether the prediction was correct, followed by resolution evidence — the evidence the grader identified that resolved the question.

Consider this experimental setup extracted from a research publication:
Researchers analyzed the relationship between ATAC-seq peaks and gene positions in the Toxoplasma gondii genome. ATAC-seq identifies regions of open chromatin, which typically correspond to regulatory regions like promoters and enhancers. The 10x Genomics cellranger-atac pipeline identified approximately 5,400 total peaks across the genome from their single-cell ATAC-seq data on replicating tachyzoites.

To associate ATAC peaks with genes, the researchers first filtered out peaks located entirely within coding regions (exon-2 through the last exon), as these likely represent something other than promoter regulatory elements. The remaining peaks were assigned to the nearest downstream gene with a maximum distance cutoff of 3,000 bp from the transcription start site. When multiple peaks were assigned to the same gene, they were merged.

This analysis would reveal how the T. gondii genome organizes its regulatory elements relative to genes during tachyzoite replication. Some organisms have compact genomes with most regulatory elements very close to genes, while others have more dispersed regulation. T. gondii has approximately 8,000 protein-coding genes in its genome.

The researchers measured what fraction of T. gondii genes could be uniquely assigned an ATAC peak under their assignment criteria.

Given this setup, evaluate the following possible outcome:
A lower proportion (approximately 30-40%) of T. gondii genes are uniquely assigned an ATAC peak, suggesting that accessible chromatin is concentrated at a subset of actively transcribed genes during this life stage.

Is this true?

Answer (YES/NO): NO